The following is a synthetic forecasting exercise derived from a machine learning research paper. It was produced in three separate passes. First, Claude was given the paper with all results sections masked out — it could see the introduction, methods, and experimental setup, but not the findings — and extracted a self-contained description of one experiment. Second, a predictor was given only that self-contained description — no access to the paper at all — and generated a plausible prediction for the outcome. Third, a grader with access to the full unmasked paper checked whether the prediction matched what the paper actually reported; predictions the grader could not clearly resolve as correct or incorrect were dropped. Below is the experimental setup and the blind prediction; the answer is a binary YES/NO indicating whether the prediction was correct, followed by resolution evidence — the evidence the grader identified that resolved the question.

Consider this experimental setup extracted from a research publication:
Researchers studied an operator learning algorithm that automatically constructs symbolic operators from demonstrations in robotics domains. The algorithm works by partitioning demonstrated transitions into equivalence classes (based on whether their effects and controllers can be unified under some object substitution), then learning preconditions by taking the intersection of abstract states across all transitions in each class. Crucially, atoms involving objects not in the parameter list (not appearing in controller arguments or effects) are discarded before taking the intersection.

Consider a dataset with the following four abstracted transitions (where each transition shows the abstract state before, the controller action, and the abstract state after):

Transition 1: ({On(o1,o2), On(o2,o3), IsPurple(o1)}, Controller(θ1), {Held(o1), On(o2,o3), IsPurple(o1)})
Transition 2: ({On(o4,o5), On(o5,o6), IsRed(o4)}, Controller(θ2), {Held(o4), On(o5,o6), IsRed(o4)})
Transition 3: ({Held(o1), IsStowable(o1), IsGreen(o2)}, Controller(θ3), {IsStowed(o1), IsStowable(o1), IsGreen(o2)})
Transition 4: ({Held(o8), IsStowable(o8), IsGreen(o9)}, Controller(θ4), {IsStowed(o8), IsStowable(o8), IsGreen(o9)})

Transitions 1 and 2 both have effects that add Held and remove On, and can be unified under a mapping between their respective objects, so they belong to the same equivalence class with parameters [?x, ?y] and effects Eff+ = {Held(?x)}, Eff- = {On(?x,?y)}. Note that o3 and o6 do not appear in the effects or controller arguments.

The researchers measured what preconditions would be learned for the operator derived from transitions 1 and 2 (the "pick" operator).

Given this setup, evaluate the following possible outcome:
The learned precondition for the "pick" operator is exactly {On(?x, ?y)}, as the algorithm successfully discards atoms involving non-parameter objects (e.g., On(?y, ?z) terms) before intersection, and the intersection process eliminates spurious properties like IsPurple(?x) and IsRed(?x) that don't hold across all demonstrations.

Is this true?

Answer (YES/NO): YES